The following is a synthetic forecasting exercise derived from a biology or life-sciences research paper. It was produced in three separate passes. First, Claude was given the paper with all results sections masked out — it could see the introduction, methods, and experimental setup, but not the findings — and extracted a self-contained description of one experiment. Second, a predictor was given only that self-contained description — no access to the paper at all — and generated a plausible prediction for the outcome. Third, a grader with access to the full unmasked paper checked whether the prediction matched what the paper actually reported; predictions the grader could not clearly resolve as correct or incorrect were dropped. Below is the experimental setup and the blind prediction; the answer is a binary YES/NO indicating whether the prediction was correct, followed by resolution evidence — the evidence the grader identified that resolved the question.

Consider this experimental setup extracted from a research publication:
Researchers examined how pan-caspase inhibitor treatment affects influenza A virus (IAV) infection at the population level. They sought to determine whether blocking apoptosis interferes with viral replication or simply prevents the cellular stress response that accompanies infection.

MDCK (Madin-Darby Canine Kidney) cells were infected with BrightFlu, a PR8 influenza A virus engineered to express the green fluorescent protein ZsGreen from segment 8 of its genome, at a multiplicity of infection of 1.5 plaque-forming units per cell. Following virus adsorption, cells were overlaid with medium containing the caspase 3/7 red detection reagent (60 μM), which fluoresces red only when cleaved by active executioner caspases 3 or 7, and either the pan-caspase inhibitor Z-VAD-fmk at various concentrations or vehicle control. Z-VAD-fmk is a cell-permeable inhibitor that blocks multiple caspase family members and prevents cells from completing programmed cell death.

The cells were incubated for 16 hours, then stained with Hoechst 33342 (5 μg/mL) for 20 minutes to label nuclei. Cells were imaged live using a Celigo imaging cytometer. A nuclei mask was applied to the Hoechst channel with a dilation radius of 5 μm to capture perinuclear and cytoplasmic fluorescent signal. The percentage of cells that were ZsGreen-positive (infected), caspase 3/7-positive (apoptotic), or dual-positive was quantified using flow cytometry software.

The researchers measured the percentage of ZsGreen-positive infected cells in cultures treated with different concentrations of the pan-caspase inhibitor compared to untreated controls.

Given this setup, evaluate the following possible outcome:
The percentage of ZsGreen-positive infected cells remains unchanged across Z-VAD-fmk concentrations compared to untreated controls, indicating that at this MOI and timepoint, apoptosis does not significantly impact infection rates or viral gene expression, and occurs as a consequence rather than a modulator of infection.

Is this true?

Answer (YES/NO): YES